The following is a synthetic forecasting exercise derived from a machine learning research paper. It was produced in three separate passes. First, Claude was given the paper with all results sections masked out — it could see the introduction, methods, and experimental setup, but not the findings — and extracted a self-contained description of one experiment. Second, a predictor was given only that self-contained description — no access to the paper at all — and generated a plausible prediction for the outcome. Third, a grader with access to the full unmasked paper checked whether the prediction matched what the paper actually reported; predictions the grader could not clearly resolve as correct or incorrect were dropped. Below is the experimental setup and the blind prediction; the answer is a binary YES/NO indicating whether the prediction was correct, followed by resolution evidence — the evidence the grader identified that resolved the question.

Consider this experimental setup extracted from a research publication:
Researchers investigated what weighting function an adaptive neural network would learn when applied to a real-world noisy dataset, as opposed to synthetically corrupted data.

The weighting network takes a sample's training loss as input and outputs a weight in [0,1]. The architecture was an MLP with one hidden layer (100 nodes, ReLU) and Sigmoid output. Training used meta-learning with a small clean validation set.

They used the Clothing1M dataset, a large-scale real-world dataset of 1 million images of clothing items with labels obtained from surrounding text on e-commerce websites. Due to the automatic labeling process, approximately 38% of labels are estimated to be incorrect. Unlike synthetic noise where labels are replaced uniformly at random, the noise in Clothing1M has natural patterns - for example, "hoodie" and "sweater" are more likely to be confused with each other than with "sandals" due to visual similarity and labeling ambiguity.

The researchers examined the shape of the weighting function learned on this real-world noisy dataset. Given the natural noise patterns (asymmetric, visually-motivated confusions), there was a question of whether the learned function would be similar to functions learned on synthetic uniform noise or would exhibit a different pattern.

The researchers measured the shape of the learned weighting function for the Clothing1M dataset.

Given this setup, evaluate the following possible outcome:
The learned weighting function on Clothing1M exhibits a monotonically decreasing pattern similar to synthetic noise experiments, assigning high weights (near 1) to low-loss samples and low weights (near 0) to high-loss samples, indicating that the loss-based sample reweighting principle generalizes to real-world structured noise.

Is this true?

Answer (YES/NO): NO